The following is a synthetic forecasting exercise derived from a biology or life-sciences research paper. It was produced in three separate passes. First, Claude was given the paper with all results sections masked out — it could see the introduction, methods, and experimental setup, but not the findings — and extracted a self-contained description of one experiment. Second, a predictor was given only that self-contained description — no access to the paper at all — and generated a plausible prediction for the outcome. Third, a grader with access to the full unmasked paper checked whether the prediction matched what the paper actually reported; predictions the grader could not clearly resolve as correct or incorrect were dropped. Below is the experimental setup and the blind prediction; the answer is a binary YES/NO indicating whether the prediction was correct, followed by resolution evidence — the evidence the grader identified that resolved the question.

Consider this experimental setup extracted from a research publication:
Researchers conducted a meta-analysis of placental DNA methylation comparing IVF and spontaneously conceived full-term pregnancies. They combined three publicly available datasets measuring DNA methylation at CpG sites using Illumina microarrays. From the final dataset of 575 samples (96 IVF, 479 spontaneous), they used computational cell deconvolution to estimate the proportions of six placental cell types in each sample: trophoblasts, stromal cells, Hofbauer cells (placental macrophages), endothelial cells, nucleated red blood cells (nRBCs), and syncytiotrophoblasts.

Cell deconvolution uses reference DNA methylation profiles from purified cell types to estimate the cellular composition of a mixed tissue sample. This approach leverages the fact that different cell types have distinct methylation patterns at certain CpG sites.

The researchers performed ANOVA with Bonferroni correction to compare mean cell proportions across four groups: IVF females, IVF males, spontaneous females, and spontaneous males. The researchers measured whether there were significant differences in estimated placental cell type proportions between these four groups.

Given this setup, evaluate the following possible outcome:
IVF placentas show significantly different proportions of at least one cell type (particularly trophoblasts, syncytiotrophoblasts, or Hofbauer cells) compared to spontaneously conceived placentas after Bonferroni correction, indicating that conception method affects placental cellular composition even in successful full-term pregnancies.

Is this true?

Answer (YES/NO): YES